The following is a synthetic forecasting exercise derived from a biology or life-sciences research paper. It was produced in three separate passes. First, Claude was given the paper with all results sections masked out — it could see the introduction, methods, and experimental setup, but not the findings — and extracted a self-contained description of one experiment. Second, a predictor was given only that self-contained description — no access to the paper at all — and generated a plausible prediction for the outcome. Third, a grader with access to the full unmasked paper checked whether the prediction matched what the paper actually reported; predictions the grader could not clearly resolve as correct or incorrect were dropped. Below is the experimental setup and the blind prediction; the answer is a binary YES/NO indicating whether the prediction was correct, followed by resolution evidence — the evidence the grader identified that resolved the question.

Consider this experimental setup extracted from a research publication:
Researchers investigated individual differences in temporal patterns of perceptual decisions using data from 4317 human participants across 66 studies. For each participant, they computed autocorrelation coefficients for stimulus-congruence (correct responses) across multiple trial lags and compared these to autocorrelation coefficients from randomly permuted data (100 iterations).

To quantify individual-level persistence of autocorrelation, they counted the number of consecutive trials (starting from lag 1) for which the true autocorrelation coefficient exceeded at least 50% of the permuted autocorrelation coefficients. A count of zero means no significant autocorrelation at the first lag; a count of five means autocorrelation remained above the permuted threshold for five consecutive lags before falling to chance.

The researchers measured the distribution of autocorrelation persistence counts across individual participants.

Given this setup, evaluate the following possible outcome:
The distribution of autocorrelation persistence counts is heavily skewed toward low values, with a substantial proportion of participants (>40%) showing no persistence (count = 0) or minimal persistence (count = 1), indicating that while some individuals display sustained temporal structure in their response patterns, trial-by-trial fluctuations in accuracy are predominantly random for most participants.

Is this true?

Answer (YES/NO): NO